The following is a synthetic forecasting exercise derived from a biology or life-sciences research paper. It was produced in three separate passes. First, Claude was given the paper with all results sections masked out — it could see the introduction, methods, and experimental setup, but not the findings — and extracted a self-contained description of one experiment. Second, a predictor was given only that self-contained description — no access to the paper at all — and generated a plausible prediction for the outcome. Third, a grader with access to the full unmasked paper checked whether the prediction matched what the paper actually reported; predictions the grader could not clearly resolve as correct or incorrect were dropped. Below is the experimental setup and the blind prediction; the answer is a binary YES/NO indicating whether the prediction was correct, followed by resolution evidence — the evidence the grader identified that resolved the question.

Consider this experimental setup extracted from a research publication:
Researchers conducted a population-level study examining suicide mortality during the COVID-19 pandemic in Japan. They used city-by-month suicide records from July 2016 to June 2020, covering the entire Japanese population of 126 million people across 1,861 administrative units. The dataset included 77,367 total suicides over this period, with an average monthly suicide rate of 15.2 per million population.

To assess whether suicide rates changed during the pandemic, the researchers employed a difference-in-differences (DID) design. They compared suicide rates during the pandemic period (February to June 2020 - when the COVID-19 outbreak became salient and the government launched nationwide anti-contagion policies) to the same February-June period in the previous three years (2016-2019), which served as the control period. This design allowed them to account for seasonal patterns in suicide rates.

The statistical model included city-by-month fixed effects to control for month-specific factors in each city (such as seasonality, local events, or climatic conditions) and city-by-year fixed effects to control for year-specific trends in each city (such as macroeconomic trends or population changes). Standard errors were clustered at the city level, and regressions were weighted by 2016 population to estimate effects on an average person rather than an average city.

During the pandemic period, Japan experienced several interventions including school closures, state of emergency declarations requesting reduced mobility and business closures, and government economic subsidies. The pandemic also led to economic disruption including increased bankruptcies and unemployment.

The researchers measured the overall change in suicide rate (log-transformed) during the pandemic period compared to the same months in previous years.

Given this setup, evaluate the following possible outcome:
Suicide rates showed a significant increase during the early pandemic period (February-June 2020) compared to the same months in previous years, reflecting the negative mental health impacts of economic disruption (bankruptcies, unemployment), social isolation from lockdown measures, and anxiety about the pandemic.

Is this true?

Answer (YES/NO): NO